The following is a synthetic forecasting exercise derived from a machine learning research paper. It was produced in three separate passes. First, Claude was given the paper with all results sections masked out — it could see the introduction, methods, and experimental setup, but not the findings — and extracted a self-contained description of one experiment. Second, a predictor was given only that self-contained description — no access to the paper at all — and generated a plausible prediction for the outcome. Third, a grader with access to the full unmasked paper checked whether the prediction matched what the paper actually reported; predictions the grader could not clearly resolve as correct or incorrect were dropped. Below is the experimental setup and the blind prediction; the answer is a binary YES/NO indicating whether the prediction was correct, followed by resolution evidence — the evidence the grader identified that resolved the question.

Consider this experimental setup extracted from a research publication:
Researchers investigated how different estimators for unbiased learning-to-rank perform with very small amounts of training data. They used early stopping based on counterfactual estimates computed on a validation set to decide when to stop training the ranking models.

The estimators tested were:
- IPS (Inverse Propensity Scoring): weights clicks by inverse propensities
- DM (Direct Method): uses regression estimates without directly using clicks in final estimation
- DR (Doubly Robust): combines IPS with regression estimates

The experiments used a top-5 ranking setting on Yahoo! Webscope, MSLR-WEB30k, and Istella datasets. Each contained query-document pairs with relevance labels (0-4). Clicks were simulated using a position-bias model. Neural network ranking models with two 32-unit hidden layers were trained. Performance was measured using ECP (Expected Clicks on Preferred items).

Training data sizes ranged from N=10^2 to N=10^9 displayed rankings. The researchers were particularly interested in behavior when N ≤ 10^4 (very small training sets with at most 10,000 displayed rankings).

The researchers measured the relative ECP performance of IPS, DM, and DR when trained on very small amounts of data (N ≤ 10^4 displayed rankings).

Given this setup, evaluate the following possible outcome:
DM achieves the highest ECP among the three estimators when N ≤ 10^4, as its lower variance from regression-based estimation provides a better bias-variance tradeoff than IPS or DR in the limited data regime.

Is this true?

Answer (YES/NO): NO